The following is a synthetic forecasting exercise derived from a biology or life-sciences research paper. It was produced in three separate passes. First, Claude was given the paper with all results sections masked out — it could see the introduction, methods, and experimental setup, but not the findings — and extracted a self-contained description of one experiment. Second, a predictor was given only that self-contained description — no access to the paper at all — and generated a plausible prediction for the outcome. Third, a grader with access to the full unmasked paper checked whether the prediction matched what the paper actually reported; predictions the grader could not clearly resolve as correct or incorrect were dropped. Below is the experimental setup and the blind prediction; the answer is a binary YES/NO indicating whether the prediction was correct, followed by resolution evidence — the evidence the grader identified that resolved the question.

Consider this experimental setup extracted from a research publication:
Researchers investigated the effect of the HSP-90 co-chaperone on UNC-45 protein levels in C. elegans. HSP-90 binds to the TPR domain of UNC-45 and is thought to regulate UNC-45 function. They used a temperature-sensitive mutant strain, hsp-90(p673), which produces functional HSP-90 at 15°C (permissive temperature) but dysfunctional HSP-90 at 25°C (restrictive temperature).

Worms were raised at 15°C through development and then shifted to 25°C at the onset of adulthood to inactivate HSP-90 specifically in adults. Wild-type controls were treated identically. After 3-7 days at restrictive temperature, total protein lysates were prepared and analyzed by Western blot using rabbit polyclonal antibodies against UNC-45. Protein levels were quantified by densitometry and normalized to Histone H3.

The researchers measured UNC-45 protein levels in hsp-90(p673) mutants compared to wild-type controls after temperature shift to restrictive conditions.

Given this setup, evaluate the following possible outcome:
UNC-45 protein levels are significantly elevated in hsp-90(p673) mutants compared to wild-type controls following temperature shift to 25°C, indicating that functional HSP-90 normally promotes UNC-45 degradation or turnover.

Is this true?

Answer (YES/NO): NO